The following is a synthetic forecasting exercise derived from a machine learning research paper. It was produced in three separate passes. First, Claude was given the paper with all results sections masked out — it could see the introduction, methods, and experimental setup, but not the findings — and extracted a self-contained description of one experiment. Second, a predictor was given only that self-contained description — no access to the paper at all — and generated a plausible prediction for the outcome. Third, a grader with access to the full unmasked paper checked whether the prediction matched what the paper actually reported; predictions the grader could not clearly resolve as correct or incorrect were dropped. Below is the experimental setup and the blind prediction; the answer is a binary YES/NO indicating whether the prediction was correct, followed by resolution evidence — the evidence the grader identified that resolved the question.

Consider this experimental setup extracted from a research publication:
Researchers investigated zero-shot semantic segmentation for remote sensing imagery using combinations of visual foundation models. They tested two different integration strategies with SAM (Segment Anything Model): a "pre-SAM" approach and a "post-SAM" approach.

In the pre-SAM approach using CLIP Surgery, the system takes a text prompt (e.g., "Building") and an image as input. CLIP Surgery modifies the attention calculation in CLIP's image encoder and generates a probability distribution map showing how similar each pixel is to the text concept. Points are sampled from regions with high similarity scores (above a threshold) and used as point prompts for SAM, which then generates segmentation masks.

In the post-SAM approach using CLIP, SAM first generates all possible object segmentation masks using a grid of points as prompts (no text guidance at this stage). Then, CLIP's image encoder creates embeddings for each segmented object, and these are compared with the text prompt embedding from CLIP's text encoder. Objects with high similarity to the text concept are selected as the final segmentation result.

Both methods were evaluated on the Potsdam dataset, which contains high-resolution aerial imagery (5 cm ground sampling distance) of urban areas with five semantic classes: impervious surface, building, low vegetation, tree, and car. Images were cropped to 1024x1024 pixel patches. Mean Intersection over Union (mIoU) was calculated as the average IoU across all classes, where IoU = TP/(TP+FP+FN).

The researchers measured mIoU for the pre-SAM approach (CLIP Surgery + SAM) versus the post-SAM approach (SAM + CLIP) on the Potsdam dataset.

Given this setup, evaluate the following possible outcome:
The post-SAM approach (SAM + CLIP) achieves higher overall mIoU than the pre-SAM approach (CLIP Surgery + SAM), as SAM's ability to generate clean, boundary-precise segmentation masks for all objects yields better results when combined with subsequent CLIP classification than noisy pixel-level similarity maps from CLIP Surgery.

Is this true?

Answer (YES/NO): YES